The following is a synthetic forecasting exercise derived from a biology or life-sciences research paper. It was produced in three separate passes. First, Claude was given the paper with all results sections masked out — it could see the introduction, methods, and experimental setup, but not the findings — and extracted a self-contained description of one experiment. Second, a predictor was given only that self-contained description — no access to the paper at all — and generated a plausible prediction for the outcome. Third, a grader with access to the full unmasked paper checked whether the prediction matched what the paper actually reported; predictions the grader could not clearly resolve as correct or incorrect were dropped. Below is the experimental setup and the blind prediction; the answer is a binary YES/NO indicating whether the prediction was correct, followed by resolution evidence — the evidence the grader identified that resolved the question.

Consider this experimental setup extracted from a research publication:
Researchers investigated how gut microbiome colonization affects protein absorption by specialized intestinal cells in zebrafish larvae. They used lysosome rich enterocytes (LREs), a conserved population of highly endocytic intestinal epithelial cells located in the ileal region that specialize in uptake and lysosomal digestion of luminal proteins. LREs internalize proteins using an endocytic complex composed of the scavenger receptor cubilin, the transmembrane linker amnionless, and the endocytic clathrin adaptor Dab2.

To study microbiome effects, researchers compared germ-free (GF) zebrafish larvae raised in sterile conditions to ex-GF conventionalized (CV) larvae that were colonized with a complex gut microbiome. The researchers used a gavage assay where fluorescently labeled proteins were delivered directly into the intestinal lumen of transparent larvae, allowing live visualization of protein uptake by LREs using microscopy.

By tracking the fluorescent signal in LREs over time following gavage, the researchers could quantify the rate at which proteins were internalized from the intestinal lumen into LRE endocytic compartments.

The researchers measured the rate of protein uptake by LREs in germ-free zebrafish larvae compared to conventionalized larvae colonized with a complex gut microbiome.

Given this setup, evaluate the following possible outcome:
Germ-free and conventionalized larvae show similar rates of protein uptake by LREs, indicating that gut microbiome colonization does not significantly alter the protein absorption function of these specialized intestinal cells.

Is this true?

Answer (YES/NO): NO